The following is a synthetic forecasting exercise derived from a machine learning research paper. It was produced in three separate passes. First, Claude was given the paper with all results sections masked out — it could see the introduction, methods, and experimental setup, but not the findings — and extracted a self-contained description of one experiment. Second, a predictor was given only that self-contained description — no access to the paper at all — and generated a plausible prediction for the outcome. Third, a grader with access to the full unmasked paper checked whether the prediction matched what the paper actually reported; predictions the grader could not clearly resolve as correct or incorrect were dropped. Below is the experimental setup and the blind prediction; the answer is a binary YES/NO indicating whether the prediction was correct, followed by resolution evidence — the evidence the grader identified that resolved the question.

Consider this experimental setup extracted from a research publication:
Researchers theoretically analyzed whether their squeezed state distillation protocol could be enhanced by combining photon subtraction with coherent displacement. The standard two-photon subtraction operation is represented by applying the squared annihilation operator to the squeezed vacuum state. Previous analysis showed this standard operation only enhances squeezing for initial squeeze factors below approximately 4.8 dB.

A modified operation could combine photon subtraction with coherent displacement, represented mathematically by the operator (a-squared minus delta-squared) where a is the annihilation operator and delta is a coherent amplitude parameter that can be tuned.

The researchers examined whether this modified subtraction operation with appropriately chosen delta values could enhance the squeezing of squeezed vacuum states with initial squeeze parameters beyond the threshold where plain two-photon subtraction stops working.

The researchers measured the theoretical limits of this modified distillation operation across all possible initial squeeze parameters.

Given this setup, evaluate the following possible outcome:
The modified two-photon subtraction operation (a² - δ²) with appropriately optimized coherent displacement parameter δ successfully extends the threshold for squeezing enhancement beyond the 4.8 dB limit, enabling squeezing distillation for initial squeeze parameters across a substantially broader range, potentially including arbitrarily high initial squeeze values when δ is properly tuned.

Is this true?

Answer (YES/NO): YES